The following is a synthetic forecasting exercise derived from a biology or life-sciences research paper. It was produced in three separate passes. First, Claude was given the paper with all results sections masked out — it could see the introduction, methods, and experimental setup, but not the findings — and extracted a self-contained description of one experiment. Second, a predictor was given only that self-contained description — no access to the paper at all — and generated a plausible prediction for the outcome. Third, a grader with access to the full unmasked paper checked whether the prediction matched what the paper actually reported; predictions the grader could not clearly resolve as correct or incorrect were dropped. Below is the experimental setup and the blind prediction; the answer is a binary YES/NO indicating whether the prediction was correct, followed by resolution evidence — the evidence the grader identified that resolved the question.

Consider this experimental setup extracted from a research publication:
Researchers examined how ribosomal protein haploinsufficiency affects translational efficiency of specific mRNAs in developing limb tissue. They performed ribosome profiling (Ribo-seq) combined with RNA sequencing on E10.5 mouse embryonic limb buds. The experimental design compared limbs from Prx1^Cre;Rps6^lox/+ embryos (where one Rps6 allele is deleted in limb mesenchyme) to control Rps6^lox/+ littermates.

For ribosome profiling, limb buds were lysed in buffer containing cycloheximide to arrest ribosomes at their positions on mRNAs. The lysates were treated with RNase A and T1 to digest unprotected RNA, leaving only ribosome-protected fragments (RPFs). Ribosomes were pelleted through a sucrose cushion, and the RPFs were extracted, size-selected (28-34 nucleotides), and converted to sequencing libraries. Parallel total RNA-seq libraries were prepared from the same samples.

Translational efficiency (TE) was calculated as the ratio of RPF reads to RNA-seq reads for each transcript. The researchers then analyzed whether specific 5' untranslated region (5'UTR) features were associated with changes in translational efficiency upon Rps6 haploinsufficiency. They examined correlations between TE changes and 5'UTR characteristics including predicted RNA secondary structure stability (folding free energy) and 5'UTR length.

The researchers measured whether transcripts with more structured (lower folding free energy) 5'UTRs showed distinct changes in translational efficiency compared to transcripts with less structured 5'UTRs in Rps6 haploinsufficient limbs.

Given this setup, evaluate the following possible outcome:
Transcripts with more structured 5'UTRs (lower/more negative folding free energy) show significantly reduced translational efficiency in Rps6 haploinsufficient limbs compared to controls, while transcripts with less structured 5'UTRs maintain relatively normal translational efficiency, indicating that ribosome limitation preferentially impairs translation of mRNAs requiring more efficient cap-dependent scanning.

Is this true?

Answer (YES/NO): NO